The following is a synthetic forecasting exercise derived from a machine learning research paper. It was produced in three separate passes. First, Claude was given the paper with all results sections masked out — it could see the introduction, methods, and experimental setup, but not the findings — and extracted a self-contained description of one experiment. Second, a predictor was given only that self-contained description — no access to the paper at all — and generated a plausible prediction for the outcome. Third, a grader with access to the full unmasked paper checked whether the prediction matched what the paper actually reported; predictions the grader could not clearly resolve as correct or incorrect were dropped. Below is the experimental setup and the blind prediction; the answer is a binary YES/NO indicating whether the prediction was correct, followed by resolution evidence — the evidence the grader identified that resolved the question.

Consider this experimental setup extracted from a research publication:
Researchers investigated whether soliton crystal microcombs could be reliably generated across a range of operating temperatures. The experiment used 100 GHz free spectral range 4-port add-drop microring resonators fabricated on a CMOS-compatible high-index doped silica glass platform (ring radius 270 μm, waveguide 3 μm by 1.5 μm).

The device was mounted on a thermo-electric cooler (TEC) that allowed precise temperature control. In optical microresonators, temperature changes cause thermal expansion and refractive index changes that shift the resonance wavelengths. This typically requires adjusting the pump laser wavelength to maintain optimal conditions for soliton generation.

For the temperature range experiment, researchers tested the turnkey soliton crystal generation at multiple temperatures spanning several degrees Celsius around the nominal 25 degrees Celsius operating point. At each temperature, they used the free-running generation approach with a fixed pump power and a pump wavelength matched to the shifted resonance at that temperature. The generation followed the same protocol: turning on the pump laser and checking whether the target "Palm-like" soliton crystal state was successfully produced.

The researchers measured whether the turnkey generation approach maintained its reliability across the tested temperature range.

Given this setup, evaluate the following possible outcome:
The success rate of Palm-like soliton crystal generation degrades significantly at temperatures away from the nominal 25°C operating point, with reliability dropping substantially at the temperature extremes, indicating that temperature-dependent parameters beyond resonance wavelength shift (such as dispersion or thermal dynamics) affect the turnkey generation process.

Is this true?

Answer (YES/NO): NO